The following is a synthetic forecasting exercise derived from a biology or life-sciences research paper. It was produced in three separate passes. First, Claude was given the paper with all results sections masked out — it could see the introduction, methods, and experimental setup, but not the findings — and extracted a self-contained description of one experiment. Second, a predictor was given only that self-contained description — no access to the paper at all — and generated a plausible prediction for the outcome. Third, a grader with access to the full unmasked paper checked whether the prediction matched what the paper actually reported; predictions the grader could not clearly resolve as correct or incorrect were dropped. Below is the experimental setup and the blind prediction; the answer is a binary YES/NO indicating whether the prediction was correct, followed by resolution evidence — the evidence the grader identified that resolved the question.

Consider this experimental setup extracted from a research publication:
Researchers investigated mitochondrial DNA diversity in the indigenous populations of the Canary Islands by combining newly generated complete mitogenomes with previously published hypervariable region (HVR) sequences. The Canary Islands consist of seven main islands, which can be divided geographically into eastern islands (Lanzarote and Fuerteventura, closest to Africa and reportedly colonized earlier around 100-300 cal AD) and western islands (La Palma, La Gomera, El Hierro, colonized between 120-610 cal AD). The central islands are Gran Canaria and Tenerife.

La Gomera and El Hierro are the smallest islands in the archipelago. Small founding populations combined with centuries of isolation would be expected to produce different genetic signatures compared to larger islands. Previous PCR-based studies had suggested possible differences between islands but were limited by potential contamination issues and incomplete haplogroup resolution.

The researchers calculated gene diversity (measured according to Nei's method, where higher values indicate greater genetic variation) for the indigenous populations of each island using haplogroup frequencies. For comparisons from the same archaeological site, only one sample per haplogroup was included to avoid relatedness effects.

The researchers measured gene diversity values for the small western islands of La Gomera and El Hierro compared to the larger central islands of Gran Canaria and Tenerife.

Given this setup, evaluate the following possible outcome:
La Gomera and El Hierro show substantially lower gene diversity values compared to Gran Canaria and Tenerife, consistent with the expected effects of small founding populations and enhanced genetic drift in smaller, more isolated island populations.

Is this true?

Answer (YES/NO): YES